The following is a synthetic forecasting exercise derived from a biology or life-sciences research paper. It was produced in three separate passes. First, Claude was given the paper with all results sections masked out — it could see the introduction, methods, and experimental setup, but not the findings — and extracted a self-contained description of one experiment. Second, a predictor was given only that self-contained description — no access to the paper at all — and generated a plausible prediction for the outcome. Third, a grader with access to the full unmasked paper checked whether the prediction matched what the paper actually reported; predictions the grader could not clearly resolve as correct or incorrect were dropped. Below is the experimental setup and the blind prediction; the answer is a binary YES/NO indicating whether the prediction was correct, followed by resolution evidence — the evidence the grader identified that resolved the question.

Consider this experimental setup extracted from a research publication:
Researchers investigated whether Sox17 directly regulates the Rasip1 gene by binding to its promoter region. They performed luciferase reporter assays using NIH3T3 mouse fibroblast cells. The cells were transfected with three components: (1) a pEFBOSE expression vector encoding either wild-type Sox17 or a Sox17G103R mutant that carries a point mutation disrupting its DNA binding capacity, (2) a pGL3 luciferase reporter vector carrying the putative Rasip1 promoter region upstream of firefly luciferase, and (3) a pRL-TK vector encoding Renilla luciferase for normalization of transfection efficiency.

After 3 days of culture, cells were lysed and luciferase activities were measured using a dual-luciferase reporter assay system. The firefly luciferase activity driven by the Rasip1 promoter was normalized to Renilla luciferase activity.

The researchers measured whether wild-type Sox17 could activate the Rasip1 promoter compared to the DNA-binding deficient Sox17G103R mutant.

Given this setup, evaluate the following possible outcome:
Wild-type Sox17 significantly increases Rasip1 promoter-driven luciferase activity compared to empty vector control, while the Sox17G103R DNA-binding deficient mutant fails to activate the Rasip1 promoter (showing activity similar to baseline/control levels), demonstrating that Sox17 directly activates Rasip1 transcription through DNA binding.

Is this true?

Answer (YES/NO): YES